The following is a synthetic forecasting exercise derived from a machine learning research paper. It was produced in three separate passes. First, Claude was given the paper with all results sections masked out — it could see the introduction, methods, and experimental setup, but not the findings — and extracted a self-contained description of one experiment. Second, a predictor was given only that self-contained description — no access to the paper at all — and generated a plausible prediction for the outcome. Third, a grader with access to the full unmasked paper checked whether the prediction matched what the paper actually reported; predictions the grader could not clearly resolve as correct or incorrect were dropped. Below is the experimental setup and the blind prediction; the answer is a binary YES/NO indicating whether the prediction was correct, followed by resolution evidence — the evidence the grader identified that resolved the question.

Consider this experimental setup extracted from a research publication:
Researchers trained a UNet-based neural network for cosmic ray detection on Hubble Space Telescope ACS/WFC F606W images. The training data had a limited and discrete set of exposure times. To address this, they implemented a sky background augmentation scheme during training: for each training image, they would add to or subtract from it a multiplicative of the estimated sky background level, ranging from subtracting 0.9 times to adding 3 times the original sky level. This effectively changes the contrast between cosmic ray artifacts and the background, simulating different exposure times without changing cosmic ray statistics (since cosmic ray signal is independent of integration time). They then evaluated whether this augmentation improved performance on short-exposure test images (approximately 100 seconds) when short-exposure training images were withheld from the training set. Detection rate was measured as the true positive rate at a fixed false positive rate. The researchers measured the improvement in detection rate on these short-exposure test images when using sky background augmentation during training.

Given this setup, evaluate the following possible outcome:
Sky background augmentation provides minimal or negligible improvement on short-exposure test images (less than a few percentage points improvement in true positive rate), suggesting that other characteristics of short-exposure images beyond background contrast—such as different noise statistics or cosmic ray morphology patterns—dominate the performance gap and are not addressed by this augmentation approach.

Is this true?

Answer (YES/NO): NO